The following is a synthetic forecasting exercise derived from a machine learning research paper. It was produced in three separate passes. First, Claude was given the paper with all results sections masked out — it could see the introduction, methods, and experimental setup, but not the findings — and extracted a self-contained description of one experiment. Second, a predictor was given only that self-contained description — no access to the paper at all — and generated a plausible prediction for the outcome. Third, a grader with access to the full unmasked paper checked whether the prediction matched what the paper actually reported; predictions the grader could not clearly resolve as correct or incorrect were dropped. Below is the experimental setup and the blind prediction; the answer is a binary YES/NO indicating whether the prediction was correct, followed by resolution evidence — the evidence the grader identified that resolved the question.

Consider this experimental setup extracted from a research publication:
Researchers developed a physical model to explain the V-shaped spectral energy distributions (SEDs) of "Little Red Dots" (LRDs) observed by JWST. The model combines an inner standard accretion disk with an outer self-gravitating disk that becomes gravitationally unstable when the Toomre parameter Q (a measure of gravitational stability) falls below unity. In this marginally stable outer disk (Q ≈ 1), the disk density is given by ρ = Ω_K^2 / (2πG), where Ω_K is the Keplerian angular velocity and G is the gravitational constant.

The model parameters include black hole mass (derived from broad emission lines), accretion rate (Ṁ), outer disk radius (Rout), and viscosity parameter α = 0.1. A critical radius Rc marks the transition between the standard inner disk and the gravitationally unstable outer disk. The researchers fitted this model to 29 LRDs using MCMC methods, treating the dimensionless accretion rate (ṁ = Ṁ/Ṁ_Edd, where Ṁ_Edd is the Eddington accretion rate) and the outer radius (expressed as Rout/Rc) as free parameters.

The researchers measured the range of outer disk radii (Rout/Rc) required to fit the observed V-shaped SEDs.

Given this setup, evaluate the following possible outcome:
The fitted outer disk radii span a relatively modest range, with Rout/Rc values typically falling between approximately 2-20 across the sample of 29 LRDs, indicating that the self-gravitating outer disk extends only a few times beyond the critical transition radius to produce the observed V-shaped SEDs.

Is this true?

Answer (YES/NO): YES